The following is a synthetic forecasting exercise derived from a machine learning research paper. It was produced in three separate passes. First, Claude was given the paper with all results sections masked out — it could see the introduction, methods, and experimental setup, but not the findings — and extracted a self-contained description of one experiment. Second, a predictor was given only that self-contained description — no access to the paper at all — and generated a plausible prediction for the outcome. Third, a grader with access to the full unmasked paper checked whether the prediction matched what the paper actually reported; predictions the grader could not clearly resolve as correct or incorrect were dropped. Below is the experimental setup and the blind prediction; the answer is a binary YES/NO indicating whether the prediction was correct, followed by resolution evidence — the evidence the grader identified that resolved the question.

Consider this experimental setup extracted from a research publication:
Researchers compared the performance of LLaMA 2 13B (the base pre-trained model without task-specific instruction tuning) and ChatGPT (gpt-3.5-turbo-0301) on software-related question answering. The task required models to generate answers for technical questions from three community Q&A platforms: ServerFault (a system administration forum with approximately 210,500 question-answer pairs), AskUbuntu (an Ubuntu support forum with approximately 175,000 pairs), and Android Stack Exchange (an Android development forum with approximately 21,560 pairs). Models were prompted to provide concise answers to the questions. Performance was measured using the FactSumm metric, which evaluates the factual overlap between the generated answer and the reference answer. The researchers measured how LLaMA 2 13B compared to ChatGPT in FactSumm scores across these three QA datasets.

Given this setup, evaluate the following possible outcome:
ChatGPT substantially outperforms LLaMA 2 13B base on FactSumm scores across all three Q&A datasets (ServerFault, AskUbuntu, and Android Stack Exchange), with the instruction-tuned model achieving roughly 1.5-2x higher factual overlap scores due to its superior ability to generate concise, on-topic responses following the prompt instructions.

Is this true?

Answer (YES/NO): NO